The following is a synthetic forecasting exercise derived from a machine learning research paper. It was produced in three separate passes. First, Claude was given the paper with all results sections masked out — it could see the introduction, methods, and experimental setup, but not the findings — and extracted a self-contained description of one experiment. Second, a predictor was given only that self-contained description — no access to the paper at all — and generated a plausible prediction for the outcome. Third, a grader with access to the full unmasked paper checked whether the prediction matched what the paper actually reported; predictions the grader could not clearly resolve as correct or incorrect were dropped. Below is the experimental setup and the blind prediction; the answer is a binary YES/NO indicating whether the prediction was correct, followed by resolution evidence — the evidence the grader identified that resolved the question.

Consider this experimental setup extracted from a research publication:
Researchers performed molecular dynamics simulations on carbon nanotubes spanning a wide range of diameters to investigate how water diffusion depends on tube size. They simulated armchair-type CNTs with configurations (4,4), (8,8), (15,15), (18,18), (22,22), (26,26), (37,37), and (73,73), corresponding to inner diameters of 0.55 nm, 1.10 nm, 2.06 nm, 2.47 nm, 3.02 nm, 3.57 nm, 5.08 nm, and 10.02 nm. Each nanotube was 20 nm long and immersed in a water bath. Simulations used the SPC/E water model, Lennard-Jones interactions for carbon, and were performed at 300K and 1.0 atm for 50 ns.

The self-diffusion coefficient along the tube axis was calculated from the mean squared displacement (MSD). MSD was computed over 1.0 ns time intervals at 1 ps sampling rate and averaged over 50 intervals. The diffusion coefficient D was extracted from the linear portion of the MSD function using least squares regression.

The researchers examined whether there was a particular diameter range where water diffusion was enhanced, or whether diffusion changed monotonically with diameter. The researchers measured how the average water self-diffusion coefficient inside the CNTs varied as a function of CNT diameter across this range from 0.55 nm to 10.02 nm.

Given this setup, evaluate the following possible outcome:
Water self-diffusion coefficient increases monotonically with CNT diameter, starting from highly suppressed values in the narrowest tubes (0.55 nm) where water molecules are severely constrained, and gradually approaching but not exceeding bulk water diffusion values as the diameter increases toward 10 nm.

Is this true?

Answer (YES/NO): NO